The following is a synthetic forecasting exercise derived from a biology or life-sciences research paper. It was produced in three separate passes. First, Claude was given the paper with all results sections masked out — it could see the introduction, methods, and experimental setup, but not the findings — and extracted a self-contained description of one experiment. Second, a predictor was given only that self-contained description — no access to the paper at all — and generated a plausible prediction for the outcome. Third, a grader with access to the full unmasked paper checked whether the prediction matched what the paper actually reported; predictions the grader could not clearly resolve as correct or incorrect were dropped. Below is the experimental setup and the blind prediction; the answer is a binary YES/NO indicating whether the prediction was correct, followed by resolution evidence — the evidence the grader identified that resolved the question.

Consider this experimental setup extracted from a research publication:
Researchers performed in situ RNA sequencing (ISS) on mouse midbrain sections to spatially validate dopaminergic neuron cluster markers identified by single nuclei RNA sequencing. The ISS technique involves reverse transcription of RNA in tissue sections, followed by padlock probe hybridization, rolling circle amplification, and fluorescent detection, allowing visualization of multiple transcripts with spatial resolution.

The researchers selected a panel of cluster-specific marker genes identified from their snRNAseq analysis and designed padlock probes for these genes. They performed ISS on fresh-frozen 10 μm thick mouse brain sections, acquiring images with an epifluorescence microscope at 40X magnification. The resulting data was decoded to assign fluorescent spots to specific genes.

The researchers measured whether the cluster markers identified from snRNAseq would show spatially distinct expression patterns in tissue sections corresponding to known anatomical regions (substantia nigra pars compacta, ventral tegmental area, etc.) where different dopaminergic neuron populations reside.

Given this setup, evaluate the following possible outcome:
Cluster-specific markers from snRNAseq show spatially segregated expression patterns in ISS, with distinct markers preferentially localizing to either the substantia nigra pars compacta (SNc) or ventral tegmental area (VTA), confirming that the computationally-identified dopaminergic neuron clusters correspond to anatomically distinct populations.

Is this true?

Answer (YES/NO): NO